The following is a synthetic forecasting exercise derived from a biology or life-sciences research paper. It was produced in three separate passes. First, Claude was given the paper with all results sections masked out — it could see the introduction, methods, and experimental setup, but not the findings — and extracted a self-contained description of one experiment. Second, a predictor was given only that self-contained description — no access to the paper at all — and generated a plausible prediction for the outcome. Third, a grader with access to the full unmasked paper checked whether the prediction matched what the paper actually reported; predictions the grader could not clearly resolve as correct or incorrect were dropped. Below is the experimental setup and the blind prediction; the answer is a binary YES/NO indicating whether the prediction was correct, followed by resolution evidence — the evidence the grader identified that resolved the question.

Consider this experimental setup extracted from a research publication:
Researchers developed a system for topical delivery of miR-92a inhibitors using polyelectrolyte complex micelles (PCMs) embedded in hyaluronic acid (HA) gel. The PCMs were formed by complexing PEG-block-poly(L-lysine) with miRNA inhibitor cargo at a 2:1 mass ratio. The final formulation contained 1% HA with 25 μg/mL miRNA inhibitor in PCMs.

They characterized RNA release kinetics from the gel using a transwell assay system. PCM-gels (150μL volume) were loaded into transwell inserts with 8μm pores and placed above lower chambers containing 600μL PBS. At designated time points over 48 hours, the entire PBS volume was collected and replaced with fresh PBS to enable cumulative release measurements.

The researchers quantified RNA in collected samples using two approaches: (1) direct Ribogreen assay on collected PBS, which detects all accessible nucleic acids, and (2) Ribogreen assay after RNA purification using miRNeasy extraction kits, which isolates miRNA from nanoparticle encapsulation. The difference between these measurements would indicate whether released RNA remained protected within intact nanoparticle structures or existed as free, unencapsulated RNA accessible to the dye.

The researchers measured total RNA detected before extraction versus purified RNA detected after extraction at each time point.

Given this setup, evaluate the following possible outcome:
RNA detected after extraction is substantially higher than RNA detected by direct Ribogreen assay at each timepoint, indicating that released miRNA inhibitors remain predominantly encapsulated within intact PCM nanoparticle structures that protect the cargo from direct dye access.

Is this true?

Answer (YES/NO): YES